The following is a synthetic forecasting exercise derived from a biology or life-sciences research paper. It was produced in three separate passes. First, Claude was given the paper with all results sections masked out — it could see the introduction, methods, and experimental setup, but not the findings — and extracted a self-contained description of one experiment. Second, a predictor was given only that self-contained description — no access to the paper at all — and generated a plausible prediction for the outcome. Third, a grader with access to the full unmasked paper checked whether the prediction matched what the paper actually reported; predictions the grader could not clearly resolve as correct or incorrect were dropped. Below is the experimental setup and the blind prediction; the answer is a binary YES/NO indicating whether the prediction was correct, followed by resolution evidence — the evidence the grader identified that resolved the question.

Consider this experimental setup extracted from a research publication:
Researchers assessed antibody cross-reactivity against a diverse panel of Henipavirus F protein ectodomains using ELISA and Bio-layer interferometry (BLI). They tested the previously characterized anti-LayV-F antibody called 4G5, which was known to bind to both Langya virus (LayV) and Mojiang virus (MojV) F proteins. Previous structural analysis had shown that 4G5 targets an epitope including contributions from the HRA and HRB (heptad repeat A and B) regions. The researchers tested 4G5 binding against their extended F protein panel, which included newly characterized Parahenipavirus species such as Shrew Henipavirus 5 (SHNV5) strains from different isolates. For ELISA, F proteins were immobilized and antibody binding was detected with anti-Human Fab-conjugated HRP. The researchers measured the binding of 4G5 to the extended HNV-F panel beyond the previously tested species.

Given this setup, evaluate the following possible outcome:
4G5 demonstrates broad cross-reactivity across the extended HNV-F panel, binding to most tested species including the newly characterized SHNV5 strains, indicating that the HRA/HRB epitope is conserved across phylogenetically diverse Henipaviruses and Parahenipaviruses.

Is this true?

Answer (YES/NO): NO